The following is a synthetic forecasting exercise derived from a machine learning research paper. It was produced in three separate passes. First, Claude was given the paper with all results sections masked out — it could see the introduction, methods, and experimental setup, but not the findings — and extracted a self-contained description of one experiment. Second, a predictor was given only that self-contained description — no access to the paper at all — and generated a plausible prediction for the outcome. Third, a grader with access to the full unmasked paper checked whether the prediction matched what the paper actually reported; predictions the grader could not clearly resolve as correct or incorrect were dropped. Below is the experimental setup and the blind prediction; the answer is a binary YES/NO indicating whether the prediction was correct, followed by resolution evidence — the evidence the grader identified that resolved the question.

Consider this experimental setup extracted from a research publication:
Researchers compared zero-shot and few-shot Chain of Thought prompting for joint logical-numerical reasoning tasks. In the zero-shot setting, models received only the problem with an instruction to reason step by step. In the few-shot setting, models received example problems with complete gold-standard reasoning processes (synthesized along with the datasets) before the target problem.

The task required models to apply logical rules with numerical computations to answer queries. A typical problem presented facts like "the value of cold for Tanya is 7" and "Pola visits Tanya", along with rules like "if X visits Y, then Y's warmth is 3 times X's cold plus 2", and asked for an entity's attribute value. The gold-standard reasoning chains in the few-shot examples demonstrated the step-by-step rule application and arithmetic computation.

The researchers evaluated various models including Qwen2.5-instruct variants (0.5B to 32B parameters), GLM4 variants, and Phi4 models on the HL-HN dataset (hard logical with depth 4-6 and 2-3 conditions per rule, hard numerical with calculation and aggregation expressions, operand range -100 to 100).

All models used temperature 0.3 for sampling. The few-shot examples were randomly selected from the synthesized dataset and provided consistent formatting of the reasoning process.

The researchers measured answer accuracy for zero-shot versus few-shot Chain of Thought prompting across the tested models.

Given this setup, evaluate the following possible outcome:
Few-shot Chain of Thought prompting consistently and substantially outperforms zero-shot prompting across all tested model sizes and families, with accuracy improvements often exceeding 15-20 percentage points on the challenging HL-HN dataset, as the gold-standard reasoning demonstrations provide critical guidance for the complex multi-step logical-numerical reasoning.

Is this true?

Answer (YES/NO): NO